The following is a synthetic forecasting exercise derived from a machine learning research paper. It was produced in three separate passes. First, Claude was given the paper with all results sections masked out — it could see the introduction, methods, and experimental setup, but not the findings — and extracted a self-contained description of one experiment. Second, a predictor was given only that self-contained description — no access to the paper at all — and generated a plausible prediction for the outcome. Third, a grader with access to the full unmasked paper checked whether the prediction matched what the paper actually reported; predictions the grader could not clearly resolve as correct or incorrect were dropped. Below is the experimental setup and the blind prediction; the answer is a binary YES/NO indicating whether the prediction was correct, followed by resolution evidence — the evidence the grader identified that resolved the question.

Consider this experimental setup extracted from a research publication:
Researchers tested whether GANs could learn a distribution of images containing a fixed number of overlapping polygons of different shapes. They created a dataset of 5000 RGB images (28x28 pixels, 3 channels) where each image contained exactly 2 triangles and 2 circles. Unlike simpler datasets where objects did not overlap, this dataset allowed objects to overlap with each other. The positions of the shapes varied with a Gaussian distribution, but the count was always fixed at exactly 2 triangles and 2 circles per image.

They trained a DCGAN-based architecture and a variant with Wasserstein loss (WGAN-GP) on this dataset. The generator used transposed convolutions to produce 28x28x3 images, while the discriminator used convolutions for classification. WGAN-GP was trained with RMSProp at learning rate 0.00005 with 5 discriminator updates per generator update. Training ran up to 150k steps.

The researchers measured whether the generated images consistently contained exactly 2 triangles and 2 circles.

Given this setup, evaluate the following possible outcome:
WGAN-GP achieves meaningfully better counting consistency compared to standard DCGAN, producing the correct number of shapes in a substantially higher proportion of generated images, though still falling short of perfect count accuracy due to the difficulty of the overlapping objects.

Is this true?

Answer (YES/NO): NO